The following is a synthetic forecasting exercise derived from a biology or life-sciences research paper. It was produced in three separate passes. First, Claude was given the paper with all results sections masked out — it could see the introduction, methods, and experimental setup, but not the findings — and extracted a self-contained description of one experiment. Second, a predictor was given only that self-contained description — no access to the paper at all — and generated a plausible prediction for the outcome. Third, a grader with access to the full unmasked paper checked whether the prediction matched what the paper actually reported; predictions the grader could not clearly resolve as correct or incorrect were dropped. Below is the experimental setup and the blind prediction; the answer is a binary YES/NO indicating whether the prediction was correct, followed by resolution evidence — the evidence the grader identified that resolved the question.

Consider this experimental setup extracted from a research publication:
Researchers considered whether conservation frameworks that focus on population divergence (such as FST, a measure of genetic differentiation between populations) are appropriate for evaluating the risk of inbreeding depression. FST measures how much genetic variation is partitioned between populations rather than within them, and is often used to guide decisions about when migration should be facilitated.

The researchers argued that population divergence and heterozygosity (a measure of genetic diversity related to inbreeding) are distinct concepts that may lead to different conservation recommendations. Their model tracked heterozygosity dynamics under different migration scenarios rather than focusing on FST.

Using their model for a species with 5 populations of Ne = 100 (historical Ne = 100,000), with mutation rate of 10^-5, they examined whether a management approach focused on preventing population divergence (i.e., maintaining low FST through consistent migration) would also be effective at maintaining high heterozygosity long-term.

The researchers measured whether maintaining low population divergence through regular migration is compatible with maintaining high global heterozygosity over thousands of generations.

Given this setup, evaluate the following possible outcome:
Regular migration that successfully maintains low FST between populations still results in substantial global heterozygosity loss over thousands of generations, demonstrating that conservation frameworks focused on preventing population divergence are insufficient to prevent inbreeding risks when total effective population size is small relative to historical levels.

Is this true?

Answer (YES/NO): YES